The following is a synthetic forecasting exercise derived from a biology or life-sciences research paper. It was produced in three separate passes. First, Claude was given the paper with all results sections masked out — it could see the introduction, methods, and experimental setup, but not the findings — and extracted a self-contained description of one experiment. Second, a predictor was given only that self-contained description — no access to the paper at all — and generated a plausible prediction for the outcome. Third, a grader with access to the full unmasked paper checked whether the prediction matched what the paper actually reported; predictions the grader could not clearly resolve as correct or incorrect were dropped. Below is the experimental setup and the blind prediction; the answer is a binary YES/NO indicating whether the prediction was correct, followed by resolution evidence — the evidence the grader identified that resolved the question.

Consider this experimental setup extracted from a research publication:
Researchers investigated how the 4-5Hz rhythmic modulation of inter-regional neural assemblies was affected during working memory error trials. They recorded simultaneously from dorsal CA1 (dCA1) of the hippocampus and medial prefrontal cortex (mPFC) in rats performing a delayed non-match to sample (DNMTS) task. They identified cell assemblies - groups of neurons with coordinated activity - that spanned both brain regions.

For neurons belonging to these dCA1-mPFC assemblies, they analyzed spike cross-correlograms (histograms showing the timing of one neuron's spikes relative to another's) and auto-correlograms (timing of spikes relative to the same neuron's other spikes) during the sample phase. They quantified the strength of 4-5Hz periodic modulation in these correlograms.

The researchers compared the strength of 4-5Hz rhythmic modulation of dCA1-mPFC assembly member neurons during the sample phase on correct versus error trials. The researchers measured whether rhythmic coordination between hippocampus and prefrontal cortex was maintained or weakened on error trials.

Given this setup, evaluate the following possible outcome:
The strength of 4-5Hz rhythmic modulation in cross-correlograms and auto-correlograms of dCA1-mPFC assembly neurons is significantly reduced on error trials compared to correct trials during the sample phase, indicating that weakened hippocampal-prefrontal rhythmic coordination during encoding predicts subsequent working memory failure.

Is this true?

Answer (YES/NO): YES